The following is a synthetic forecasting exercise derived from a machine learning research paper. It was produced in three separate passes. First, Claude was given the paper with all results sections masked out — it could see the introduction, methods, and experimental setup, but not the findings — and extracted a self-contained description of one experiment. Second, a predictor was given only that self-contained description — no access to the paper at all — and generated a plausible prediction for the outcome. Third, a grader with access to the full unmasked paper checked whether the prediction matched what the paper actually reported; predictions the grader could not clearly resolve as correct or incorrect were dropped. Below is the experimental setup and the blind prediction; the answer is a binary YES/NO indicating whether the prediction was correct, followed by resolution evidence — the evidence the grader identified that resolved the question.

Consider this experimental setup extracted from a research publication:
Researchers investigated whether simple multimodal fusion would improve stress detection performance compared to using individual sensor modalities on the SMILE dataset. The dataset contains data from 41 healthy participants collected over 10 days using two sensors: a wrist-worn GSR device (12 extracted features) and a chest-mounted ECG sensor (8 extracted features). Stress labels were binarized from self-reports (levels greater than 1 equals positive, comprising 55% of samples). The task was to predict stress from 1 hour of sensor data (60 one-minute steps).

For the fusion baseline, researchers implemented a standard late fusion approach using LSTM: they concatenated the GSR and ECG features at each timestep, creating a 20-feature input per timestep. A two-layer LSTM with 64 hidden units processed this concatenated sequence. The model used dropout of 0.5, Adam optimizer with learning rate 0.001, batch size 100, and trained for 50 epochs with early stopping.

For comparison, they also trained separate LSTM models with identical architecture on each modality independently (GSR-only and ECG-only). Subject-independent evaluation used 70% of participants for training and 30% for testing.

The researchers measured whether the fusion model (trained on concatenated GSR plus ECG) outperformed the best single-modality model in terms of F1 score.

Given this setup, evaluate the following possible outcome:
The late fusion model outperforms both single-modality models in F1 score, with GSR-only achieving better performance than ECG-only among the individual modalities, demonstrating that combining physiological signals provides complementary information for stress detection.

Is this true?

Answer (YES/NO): NO